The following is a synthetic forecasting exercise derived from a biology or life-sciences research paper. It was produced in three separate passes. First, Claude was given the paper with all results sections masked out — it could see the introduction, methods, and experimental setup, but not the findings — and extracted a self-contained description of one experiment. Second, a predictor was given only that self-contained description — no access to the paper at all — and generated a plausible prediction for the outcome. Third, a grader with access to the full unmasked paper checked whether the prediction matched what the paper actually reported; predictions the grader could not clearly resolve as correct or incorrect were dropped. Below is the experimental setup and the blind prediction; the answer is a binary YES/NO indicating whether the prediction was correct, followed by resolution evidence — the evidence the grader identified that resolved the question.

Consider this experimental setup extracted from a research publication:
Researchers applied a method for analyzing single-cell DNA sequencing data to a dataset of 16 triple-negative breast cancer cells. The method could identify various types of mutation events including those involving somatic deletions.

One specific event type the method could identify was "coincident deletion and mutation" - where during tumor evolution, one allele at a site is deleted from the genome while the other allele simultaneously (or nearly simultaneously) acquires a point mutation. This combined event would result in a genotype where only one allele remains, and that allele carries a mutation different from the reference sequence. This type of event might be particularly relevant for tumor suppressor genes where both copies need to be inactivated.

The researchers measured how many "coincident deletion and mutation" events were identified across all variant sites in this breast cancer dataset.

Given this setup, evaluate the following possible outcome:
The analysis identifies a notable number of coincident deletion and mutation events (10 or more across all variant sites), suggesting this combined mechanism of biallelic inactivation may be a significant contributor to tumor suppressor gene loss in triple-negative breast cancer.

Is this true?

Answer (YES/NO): YES